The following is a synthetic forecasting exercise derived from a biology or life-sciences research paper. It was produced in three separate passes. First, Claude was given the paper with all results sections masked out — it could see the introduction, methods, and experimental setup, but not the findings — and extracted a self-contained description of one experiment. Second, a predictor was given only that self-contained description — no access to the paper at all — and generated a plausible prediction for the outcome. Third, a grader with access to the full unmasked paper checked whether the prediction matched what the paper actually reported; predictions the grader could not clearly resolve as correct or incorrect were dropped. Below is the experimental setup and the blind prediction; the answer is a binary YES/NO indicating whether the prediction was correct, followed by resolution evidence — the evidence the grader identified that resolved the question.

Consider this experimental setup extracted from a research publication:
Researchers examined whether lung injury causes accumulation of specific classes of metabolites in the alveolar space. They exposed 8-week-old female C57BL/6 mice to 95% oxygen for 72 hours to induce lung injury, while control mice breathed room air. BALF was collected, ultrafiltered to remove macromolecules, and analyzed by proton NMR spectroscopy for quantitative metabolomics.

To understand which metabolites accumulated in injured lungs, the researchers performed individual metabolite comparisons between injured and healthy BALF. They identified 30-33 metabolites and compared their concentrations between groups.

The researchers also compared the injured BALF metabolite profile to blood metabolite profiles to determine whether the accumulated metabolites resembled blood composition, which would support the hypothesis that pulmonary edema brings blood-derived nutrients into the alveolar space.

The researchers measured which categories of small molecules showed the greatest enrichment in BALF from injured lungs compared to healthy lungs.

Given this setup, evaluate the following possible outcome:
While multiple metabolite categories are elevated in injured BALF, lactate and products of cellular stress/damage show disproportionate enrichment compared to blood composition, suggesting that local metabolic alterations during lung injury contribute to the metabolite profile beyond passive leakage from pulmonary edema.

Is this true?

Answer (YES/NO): NO